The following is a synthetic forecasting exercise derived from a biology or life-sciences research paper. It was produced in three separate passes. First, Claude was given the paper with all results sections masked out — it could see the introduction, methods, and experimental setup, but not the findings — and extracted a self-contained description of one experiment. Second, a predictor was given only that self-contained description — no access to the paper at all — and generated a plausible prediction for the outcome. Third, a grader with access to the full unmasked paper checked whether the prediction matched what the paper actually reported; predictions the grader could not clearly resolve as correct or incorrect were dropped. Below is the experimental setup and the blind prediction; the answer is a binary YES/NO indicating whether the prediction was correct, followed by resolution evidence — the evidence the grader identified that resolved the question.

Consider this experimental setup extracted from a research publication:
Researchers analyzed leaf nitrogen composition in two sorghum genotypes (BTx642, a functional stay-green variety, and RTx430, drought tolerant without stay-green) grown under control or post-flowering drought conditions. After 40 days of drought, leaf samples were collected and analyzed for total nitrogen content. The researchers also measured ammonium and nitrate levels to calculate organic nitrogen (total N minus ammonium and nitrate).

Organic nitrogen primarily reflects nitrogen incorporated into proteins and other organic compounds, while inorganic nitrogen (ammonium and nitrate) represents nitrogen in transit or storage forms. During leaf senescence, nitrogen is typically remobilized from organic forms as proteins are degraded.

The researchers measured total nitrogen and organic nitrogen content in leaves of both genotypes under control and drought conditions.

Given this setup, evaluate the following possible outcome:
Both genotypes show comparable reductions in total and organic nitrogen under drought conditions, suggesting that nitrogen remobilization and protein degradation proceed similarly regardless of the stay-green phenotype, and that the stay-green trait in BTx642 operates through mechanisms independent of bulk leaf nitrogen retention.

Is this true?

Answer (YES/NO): YES